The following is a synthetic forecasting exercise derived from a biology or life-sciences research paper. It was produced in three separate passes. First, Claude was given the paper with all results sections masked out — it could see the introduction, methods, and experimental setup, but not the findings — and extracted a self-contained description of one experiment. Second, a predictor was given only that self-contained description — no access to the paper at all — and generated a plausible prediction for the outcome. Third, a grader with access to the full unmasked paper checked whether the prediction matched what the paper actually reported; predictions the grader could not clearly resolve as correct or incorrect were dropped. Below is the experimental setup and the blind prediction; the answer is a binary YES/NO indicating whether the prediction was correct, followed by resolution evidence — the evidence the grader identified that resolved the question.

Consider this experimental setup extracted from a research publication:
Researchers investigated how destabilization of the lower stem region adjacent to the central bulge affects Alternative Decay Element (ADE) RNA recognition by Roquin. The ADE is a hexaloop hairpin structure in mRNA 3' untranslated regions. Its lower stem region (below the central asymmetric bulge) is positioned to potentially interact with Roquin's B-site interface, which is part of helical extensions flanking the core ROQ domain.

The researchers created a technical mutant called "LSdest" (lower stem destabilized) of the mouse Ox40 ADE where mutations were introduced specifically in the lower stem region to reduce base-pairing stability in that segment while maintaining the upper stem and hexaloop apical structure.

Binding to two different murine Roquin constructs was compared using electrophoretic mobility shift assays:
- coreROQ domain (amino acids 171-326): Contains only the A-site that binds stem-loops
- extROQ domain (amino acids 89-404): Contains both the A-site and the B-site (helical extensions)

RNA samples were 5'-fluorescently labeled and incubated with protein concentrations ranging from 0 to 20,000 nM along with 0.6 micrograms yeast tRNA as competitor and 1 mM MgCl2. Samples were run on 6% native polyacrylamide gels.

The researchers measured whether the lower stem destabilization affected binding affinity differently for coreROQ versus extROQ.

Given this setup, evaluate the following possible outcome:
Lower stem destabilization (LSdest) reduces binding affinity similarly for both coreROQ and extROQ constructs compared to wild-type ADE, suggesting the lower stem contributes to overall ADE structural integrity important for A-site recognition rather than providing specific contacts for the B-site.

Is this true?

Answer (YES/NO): NO